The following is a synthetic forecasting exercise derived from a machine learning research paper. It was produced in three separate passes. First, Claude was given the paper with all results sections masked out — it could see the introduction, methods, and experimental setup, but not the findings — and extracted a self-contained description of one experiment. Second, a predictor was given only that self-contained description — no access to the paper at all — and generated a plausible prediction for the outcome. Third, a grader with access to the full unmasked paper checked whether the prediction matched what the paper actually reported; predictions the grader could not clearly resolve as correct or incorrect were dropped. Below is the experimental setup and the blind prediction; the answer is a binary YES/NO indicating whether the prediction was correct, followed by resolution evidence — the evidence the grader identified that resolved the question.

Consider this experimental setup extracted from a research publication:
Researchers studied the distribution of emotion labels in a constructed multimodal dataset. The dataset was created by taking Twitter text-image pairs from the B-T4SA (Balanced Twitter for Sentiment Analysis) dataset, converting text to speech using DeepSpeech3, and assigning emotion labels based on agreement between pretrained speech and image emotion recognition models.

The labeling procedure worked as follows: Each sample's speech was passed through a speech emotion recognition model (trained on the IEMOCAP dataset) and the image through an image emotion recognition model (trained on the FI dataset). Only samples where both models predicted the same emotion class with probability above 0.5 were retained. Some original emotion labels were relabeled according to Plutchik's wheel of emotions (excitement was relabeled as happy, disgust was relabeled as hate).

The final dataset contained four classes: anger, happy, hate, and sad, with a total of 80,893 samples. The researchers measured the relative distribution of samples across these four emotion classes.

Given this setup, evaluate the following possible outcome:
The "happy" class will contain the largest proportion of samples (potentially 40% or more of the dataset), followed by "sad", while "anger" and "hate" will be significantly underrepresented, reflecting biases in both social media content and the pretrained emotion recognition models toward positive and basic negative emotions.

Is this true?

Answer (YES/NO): NO